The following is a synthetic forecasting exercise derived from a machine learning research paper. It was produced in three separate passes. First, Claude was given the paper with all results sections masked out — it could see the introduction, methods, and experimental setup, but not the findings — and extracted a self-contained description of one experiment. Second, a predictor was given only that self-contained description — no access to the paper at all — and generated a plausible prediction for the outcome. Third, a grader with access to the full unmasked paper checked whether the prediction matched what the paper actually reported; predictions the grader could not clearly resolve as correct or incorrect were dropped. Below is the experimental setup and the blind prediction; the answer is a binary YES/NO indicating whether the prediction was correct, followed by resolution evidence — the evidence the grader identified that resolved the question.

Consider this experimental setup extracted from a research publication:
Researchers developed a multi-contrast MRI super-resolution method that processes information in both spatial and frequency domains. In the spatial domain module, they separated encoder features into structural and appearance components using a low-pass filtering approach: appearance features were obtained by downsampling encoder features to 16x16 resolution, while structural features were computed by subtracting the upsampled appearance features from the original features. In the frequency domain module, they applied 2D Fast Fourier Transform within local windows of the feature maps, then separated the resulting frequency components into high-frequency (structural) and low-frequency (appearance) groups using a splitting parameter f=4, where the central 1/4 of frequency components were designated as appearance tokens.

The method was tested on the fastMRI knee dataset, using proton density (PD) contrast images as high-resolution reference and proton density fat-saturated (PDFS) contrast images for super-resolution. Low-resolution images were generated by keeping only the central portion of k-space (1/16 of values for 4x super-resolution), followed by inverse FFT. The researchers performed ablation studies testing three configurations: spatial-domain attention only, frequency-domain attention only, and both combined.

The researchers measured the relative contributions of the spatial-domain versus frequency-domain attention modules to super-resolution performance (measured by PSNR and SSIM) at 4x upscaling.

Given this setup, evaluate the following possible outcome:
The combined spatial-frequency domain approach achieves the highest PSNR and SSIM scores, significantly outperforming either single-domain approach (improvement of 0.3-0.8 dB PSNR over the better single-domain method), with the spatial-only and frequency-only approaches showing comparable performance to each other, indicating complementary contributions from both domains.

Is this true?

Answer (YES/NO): NO